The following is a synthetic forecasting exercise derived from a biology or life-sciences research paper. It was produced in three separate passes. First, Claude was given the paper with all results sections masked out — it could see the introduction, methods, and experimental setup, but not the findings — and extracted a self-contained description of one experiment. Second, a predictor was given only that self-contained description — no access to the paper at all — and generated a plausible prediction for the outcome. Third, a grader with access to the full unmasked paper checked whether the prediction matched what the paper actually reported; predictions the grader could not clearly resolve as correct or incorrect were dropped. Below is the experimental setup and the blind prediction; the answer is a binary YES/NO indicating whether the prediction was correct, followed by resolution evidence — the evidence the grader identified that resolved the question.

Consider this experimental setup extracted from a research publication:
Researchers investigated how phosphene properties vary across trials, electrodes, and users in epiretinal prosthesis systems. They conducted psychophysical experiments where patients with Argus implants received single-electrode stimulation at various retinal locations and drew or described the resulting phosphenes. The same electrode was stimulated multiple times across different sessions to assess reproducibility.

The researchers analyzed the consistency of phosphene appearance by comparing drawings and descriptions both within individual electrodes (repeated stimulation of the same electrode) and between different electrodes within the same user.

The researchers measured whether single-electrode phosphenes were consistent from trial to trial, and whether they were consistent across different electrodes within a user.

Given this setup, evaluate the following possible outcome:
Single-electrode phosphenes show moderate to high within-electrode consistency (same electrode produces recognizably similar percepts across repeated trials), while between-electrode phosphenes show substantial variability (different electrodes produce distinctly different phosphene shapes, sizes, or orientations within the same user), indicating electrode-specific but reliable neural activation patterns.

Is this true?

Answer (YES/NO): YES